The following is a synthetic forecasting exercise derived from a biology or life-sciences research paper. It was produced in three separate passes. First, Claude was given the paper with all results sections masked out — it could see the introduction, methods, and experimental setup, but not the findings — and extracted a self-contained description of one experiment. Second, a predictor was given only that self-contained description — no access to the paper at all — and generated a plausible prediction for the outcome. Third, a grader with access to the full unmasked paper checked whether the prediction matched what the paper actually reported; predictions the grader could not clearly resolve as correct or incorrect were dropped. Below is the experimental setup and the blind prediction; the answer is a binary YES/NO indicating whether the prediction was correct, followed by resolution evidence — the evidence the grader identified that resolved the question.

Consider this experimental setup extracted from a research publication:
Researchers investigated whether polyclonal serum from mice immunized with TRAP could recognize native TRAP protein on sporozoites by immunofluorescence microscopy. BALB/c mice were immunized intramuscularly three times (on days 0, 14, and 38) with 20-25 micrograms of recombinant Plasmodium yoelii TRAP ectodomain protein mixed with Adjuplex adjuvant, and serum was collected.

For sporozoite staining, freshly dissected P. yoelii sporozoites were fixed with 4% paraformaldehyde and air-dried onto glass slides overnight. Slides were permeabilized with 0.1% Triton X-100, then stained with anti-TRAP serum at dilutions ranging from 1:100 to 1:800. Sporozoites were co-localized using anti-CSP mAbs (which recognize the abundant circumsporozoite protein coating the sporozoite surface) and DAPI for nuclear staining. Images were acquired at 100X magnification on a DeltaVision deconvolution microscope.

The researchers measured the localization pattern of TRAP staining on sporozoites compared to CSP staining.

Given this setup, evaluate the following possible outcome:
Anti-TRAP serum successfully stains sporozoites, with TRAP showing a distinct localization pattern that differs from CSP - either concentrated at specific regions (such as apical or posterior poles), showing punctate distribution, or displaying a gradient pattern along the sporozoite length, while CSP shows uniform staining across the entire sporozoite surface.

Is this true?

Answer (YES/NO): YES